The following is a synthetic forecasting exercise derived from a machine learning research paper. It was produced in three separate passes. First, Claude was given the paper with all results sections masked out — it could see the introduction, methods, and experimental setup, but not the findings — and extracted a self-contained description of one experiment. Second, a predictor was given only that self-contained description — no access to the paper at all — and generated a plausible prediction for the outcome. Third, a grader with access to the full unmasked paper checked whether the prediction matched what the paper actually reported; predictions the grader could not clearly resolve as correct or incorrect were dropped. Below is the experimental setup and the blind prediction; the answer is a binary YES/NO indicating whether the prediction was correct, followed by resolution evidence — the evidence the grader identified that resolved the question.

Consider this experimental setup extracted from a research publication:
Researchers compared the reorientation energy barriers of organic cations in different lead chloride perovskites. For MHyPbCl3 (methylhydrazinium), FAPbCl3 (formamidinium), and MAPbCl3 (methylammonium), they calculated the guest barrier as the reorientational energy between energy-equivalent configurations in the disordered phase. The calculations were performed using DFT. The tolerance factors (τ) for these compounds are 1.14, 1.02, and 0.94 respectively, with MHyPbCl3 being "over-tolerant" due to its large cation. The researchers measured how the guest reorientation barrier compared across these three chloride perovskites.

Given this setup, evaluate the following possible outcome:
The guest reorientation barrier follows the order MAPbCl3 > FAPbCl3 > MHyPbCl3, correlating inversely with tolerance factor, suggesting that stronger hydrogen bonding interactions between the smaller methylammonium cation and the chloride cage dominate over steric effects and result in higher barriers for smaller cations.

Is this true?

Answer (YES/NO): NO